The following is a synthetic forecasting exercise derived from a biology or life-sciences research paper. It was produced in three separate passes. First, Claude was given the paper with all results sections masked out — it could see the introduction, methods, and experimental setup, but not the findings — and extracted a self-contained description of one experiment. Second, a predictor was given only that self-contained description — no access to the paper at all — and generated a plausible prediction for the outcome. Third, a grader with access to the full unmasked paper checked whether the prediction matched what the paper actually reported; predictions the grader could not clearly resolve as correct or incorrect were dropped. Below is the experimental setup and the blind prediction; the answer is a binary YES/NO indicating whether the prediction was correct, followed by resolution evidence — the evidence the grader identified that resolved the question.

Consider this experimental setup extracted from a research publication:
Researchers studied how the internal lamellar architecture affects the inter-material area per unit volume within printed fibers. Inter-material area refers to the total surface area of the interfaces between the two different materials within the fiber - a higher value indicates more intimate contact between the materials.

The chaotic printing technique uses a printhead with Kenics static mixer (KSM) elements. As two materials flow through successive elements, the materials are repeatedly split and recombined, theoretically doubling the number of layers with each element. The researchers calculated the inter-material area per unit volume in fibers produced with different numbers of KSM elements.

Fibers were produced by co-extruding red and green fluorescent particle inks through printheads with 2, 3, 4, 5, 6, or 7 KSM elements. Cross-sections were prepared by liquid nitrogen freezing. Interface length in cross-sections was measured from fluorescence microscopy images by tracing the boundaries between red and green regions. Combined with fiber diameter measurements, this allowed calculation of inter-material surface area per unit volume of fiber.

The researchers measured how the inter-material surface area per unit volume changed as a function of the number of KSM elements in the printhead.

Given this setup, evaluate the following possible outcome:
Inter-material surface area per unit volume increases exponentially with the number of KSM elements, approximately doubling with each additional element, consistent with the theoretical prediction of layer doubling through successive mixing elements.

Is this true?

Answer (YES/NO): YES